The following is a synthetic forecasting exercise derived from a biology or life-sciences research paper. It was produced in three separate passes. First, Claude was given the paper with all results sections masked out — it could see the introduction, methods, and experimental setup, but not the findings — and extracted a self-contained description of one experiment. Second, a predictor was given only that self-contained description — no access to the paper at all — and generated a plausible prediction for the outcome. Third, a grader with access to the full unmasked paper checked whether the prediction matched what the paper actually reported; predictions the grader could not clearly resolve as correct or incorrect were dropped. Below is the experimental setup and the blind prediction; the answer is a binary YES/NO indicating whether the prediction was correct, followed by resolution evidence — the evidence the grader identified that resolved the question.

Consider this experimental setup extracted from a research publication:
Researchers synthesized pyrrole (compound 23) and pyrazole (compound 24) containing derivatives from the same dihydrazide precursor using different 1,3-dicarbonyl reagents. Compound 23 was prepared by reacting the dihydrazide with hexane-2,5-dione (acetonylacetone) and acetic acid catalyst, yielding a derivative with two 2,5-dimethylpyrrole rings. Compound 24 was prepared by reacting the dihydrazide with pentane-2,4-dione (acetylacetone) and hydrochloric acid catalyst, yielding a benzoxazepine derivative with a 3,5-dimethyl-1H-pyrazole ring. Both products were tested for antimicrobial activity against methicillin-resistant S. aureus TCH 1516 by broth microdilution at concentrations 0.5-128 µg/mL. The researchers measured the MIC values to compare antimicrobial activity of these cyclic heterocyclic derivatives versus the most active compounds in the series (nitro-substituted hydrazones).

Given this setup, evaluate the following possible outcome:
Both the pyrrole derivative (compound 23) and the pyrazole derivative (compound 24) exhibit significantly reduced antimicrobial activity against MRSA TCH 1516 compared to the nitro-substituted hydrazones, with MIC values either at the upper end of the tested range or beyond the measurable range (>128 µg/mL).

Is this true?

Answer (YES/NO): NO